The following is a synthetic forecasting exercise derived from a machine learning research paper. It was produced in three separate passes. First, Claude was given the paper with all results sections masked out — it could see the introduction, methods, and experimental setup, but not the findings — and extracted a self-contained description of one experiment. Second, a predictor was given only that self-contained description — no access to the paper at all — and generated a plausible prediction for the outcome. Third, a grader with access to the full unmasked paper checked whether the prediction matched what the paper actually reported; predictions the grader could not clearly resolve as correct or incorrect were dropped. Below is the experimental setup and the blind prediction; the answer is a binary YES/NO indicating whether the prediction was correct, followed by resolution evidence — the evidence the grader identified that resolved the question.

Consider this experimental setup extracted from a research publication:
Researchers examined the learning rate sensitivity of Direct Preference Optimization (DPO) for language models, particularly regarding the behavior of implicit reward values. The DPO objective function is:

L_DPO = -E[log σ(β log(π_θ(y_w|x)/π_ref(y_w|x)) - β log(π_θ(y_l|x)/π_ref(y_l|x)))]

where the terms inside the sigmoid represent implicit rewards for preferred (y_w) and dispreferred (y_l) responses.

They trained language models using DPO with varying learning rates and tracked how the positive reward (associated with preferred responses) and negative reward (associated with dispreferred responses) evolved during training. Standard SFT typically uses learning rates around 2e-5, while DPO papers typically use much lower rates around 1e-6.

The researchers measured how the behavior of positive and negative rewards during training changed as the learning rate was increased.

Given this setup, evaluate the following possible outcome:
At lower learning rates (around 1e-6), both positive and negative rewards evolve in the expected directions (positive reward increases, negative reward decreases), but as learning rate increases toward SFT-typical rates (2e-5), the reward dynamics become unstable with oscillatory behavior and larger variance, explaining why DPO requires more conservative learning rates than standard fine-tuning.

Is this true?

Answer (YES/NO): NO